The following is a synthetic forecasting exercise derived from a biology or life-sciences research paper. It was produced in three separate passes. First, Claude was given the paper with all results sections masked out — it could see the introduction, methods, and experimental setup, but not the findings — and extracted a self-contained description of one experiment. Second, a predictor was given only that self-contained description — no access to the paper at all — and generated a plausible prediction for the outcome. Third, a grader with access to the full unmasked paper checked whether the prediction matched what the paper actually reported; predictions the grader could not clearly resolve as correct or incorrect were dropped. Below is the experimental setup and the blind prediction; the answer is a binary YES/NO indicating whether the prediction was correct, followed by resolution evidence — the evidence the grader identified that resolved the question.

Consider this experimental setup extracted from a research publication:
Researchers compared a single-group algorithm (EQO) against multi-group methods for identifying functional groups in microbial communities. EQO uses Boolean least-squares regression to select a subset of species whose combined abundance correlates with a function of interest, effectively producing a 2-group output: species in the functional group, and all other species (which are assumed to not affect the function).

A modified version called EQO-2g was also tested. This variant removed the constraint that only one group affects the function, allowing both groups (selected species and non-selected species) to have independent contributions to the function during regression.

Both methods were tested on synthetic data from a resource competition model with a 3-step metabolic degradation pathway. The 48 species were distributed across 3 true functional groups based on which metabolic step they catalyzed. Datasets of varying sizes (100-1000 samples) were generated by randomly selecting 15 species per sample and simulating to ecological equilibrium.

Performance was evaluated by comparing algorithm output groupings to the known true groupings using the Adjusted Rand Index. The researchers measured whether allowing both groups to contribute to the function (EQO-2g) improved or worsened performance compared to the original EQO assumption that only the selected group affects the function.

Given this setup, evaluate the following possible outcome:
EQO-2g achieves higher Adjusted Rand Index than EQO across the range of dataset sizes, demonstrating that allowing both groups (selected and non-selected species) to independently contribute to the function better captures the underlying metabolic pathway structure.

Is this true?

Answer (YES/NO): YES